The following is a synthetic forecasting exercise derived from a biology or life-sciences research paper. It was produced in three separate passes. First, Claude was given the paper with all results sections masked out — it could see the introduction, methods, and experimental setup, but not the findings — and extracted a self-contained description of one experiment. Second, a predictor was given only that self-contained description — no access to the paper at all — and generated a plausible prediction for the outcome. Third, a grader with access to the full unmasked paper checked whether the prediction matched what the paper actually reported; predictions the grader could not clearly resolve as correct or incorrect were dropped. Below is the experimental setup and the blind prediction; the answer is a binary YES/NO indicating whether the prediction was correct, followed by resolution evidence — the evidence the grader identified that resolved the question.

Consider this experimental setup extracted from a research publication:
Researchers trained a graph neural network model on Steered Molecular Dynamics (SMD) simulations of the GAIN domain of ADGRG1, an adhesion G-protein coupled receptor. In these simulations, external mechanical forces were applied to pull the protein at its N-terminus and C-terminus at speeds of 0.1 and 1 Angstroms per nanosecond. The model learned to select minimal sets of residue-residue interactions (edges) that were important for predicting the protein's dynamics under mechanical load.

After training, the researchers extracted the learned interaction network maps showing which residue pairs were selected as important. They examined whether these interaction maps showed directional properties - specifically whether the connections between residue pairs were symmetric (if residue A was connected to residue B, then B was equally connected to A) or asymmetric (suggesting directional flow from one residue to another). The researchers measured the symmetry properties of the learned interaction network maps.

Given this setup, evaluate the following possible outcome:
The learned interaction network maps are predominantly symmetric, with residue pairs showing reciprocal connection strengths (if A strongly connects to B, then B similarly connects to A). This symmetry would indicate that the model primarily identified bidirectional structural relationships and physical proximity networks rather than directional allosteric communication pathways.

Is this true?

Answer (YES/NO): NO